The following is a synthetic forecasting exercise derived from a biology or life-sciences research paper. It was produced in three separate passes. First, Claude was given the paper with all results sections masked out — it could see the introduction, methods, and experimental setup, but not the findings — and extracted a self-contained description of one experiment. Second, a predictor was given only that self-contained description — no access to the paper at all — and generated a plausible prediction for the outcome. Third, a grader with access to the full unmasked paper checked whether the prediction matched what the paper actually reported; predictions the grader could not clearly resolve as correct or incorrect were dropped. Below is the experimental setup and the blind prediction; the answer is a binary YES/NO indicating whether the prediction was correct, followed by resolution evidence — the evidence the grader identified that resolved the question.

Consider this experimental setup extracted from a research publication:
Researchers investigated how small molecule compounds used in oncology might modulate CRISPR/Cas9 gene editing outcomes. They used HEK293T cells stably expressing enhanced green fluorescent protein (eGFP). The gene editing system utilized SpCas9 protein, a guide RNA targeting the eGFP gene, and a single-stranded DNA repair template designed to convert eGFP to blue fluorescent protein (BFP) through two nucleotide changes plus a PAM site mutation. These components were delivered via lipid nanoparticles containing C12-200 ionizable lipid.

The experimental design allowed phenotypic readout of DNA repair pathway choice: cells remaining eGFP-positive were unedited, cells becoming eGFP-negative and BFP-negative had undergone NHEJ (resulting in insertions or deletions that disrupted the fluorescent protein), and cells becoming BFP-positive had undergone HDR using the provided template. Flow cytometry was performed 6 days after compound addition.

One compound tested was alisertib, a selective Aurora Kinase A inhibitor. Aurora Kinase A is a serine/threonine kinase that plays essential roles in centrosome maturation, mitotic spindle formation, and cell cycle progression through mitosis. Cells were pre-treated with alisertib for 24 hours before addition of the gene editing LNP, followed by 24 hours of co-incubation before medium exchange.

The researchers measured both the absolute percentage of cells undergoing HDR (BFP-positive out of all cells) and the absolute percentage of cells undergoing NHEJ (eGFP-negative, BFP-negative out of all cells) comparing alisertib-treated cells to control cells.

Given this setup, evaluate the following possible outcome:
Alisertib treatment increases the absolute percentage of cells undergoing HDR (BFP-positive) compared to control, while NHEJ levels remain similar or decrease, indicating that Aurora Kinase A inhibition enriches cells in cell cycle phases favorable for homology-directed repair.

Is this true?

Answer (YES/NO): YES